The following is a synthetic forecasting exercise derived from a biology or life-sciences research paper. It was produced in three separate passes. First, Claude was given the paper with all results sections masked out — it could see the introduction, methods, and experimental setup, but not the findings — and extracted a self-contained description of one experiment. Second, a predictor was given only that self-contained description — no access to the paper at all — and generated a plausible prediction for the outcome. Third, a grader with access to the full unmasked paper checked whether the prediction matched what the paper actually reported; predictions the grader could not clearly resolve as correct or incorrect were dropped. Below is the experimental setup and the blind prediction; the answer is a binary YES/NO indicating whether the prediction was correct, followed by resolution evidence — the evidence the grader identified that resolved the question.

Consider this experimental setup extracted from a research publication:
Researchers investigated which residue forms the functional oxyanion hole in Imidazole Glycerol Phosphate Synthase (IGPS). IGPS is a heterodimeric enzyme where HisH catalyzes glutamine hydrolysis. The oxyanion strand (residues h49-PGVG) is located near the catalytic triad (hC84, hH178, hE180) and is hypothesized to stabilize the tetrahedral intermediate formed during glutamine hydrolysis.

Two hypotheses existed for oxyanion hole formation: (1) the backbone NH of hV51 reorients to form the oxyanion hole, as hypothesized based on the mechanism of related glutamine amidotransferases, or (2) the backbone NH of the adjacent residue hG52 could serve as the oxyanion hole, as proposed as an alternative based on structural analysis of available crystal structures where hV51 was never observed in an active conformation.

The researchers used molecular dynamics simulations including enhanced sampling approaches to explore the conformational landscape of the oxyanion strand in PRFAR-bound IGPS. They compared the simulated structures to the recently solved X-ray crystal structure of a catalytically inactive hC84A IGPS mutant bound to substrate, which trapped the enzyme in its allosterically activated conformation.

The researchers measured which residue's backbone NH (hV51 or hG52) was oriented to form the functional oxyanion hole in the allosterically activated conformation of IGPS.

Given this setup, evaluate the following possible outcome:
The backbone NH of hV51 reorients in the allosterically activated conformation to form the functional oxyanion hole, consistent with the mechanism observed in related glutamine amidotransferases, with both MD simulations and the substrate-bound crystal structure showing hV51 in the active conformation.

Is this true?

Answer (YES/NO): YES